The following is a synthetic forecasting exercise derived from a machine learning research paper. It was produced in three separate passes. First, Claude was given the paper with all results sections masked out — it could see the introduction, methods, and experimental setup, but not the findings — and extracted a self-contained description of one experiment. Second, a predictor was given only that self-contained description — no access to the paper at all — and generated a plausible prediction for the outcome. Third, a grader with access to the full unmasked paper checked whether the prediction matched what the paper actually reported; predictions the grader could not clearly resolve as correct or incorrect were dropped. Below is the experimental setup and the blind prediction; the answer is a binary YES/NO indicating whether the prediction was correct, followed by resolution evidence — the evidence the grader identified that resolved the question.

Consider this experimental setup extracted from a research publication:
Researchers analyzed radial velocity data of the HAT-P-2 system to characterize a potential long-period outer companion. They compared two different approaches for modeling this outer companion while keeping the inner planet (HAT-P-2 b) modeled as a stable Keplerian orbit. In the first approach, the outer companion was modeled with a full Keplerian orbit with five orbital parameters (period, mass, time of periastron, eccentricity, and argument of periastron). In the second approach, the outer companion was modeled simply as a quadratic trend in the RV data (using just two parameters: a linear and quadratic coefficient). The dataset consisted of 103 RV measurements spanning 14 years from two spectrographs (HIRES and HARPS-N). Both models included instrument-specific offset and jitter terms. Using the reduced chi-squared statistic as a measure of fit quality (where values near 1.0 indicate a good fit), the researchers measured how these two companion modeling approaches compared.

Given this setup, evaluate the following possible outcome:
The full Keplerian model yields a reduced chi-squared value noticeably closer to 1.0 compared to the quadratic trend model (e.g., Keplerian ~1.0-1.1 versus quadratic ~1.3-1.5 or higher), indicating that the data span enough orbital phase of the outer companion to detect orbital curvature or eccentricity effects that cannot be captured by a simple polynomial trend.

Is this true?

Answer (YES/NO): NO